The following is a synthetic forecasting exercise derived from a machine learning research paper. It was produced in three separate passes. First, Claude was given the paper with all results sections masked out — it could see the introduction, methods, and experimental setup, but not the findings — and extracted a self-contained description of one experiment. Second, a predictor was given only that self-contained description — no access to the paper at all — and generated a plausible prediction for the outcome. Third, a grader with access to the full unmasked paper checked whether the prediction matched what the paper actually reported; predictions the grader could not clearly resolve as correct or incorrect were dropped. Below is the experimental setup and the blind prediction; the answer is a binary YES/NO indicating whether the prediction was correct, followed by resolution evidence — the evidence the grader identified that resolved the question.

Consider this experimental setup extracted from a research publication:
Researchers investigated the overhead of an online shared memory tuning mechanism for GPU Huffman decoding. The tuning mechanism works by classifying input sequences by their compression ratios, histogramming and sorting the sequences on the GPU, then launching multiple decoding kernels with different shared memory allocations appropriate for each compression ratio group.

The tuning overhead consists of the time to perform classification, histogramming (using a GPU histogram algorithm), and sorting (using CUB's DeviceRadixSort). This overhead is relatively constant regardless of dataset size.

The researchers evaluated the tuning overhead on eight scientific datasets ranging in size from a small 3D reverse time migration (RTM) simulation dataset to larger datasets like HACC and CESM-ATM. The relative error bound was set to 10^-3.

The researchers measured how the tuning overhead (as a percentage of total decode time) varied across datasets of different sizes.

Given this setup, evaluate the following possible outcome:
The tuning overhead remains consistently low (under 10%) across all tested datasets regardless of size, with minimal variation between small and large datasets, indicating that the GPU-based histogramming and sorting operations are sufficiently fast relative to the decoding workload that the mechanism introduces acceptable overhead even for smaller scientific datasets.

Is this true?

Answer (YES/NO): NO